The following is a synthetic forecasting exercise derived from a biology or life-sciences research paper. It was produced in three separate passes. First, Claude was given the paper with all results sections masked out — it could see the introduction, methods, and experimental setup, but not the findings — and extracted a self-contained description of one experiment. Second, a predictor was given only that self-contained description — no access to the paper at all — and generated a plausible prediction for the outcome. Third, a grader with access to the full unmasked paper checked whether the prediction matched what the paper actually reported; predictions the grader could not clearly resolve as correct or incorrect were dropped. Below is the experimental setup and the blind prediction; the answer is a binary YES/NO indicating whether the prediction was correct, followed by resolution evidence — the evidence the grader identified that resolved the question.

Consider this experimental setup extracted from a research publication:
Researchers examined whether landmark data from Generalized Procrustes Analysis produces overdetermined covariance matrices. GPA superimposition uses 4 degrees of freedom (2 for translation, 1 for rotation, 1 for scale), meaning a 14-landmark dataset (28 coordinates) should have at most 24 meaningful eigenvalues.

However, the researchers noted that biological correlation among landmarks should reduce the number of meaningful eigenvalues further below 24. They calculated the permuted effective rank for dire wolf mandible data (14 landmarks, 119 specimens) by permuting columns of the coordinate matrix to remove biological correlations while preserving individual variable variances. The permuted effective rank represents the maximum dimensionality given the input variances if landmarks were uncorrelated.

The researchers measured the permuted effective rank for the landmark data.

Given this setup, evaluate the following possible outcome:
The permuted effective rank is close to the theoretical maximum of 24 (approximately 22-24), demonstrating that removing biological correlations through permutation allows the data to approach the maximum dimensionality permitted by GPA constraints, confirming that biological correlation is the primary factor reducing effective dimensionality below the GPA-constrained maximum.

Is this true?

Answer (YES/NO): NO